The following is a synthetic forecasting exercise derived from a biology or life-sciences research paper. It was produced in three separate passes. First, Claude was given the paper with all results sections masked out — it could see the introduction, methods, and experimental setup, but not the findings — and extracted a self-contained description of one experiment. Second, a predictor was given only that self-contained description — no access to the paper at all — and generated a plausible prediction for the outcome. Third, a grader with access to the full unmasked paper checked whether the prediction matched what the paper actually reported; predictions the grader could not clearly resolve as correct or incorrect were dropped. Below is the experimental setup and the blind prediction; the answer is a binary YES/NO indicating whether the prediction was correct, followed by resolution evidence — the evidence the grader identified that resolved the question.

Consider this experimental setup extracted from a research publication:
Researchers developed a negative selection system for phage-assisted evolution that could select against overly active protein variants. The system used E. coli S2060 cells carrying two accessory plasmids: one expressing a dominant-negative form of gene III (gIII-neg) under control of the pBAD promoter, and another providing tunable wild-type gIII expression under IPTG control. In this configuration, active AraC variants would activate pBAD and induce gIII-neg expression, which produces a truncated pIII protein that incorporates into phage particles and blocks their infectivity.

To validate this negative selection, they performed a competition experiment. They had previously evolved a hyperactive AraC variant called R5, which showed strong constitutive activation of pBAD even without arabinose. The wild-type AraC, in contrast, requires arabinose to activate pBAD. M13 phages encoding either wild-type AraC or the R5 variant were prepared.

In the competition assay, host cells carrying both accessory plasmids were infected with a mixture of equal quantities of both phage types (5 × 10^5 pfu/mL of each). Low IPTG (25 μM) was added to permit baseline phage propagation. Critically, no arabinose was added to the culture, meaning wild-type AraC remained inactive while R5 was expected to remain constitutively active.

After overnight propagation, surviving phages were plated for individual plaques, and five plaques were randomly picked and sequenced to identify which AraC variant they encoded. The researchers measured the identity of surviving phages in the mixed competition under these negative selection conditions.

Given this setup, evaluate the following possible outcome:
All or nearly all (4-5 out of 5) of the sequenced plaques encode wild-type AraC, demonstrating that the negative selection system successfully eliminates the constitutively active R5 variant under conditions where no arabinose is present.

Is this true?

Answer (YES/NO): YES